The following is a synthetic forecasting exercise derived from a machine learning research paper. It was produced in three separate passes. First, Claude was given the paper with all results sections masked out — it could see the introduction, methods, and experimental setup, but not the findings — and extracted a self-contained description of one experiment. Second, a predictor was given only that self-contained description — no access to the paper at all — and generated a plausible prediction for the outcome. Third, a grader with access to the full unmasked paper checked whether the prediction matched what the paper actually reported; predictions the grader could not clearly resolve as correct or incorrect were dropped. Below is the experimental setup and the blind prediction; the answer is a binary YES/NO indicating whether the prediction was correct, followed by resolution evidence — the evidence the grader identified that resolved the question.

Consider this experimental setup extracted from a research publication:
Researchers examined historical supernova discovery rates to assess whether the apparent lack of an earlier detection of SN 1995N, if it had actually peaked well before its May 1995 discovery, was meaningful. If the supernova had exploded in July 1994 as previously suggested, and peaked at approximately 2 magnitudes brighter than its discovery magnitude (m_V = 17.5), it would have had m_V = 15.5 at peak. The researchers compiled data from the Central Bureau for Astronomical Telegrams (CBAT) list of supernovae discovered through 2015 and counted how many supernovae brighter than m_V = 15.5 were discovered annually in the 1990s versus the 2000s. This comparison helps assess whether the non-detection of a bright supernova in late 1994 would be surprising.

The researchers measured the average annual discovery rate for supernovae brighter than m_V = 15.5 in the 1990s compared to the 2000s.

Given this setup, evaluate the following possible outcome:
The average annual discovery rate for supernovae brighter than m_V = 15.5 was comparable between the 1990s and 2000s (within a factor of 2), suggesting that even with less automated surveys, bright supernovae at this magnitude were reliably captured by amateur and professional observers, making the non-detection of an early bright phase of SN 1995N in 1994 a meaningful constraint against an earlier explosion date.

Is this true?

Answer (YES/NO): NO